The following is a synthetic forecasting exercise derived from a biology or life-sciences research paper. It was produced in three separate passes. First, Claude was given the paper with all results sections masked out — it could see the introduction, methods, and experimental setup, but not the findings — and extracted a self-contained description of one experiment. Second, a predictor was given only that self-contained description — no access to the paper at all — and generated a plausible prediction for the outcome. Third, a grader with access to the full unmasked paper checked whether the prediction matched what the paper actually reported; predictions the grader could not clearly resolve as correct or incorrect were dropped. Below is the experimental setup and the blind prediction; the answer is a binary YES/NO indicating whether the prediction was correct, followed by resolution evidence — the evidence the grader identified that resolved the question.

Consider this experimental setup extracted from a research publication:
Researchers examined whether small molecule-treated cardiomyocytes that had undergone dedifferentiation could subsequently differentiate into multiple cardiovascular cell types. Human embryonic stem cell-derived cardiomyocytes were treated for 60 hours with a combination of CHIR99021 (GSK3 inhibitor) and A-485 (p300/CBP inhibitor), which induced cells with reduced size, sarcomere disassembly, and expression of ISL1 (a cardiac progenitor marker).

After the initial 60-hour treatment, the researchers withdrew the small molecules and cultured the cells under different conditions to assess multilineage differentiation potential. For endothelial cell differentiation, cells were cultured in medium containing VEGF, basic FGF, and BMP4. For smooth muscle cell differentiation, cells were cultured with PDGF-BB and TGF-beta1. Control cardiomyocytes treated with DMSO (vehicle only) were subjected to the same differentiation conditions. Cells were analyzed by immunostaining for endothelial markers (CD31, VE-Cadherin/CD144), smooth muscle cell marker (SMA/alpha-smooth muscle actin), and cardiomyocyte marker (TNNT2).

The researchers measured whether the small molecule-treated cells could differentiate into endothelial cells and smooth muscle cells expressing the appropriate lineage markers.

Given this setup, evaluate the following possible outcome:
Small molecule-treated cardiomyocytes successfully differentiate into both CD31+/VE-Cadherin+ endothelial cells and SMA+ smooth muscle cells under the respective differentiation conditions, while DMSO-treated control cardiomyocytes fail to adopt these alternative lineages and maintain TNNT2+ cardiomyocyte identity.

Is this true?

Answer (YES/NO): YES